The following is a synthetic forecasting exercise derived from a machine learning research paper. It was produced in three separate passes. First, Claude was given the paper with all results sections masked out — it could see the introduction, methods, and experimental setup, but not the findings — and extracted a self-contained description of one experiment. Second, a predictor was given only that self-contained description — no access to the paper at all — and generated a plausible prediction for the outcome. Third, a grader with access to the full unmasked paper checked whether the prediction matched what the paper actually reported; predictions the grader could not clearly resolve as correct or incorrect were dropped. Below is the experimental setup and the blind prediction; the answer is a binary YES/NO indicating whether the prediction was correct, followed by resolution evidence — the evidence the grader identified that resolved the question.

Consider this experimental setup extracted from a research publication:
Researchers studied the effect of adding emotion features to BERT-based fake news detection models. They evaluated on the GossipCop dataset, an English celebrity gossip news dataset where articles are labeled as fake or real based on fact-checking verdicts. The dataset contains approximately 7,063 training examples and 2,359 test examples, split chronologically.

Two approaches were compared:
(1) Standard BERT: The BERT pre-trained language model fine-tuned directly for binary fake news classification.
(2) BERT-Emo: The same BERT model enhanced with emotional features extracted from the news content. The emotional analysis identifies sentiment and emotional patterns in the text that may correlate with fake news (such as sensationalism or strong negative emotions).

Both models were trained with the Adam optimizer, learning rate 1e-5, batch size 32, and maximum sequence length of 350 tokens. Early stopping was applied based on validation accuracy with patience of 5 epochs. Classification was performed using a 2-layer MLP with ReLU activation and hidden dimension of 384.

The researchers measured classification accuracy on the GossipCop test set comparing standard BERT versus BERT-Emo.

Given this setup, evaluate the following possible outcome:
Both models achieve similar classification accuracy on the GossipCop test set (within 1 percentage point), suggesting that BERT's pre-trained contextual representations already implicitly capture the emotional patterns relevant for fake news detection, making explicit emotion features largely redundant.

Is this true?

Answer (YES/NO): YES